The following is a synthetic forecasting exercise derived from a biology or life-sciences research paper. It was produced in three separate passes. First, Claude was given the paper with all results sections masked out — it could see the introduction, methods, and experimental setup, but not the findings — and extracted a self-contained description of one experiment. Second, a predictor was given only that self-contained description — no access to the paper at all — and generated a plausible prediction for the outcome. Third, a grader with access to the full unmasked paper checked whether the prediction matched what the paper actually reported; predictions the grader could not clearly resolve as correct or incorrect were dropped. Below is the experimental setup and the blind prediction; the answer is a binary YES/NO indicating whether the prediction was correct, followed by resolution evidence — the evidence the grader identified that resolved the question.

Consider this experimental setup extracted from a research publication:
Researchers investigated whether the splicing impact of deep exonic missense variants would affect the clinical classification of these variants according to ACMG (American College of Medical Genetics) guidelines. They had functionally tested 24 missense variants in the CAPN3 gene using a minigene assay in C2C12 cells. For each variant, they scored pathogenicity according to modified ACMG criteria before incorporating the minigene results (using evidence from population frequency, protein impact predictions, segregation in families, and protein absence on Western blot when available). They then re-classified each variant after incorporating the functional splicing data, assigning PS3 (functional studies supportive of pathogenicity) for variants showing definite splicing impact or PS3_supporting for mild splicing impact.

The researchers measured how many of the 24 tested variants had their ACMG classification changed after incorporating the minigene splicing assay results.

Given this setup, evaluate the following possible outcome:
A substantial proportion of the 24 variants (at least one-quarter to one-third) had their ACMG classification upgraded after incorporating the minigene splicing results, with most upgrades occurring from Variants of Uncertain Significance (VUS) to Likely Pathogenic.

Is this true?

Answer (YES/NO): NO